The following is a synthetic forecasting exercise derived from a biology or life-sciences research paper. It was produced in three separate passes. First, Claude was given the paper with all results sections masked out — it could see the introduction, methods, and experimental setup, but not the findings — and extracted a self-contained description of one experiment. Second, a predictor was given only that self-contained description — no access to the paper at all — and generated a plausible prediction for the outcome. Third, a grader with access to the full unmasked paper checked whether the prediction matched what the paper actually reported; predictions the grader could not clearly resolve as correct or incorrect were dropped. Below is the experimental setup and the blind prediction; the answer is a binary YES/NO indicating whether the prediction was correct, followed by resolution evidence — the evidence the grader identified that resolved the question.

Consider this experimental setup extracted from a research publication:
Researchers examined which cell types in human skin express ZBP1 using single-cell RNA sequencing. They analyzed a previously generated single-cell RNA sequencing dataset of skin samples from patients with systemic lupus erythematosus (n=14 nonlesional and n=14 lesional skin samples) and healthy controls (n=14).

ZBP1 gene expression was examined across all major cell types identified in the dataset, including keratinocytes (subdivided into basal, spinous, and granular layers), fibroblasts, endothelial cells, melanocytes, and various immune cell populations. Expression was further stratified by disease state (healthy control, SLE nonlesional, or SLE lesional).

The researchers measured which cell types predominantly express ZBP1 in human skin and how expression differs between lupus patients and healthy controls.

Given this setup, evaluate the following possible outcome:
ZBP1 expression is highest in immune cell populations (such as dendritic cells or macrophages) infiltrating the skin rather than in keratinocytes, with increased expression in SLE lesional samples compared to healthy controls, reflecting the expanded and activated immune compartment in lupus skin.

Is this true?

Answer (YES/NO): NO